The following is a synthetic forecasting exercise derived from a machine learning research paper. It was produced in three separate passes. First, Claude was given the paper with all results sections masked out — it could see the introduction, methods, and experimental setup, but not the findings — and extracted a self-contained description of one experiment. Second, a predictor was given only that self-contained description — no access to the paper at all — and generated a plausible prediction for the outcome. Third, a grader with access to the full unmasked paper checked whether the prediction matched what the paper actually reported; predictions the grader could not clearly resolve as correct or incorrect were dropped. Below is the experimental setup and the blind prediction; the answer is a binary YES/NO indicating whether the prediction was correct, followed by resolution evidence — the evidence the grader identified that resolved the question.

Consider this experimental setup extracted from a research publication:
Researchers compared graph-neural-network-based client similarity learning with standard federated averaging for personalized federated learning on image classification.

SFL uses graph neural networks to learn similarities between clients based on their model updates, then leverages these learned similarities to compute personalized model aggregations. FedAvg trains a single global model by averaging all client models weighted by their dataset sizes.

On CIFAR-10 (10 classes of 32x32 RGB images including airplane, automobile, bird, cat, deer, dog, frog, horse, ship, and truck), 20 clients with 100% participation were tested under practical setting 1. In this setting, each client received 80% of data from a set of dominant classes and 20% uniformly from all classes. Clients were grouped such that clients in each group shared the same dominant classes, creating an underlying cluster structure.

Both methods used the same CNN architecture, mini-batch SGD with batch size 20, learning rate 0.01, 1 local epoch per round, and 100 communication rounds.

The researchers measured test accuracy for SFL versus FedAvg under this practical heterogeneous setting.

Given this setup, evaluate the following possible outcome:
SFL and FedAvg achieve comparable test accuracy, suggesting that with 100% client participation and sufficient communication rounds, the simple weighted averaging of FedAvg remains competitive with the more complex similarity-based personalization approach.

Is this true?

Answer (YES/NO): YES